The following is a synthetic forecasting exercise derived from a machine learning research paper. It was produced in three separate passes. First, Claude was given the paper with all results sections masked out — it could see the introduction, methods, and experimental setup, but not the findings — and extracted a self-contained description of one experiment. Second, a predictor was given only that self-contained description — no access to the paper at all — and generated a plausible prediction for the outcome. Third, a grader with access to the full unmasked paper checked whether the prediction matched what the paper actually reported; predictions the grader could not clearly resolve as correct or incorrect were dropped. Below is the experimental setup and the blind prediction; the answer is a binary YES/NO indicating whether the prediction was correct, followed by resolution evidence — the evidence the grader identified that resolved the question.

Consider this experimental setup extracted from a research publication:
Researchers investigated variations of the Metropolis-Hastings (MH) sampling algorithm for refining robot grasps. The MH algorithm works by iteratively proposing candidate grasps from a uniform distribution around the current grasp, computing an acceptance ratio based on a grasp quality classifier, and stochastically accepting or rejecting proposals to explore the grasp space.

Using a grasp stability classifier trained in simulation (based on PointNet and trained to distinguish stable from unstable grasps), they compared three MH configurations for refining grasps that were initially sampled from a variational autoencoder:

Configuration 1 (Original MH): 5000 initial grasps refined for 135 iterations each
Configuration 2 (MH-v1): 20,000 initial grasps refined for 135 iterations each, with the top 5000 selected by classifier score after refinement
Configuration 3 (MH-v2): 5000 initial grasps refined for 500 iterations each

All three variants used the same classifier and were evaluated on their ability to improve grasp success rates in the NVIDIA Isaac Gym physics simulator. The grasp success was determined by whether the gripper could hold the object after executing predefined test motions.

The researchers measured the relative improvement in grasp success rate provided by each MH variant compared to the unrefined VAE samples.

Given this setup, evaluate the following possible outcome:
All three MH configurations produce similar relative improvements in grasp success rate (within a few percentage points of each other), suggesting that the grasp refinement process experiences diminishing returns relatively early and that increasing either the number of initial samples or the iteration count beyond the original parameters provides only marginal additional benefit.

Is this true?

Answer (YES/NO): NO